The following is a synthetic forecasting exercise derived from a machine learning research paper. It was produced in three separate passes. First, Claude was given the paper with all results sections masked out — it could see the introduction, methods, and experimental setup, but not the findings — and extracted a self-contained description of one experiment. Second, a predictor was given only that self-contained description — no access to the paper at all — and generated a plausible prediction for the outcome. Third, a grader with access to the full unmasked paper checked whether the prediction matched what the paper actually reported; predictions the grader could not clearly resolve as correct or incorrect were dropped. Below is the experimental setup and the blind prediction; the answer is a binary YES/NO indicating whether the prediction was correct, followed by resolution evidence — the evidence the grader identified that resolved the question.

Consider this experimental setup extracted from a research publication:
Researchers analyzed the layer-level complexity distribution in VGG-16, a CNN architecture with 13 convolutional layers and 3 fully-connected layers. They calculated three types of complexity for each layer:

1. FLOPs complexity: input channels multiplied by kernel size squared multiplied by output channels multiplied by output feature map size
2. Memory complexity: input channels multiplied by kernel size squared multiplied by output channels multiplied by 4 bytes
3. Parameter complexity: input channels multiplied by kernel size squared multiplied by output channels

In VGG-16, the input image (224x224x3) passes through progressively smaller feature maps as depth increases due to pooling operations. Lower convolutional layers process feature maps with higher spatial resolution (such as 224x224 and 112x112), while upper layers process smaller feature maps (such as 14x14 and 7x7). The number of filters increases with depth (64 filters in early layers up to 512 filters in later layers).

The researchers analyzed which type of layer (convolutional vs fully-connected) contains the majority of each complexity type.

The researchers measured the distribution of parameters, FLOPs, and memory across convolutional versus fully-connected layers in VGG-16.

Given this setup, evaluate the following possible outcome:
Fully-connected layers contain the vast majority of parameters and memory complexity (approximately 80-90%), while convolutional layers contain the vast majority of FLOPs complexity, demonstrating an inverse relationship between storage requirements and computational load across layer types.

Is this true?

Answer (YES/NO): NO